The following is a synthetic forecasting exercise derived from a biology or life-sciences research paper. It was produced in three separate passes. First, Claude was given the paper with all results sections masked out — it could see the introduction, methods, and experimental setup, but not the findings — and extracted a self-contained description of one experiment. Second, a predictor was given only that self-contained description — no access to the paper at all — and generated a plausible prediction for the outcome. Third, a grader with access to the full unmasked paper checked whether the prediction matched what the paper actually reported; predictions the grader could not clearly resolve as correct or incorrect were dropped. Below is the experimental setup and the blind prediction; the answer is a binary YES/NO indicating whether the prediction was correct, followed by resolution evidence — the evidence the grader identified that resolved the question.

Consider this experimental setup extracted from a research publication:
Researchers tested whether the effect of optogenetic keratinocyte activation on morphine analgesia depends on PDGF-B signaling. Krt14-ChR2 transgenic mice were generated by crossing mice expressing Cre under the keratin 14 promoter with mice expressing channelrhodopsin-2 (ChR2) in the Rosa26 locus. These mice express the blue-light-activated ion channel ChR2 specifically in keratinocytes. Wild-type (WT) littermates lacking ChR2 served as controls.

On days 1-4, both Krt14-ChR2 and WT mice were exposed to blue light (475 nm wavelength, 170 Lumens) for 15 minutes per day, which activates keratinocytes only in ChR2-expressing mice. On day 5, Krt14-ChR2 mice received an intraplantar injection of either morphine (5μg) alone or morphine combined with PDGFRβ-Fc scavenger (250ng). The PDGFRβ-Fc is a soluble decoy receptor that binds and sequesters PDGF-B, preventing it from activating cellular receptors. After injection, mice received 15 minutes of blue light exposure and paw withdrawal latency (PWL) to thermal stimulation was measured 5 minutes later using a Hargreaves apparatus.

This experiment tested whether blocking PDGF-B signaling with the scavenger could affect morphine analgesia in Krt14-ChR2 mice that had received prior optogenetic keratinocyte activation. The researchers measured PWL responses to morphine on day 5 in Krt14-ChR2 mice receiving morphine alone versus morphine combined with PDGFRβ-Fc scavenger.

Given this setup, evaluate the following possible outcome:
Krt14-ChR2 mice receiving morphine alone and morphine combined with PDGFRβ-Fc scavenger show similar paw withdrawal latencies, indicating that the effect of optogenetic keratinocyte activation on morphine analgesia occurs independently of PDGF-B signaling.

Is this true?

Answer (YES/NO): NO